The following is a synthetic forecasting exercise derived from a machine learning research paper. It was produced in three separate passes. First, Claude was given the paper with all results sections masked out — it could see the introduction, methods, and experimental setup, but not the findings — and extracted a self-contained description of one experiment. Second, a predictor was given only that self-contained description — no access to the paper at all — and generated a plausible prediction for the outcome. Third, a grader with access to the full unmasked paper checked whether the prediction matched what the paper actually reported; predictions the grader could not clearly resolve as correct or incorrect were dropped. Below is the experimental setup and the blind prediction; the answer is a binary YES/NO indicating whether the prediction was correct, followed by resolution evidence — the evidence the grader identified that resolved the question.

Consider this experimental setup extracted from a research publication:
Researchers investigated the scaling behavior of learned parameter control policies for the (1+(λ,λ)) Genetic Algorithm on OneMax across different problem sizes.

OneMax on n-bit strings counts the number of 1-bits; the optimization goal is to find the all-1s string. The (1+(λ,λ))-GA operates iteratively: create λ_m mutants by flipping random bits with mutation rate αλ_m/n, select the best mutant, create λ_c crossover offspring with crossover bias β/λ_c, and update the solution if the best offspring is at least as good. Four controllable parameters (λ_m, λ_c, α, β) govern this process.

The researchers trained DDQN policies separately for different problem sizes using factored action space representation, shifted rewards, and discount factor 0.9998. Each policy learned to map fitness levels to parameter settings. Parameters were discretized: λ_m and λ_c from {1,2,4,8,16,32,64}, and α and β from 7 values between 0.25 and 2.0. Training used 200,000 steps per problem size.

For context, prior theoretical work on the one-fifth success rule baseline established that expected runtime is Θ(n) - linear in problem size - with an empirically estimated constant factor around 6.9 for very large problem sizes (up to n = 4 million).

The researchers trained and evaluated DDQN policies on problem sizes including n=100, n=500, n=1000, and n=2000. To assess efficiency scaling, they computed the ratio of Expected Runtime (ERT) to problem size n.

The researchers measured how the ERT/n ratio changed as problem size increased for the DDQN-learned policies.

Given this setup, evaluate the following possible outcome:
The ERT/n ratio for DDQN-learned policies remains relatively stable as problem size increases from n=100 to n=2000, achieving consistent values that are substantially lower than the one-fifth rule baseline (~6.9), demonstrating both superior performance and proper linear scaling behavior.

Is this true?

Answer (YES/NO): YES